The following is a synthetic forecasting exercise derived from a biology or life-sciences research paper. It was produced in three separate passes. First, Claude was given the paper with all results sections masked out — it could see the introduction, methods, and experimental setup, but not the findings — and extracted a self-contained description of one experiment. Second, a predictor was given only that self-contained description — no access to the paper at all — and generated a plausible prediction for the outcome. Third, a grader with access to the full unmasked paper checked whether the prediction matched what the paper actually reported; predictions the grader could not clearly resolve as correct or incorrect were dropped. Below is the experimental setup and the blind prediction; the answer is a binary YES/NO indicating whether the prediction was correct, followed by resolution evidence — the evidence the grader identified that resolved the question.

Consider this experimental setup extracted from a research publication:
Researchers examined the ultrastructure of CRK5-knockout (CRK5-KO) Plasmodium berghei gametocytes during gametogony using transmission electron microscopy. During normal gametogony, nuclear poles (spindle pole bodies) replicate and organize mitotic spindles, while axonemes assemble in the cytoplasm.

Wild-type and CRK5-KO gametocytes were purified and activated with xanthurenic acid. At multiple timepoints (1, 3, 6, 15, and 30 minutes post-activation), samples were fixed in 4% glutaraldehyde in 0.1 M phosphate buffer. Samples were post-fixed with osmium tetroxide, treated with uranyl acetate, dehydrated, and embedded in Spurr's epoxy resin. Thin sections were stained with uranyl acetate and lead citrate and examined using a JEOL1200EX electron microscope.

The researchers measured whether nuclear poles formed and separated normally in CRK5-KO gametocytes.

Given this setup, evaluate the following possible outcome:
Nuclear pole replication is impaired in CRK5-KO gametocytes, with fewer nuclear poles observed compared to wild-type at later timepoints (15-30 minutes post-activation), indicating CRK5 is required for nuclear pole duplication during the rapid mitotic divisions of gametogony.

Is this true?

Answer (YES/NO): NO